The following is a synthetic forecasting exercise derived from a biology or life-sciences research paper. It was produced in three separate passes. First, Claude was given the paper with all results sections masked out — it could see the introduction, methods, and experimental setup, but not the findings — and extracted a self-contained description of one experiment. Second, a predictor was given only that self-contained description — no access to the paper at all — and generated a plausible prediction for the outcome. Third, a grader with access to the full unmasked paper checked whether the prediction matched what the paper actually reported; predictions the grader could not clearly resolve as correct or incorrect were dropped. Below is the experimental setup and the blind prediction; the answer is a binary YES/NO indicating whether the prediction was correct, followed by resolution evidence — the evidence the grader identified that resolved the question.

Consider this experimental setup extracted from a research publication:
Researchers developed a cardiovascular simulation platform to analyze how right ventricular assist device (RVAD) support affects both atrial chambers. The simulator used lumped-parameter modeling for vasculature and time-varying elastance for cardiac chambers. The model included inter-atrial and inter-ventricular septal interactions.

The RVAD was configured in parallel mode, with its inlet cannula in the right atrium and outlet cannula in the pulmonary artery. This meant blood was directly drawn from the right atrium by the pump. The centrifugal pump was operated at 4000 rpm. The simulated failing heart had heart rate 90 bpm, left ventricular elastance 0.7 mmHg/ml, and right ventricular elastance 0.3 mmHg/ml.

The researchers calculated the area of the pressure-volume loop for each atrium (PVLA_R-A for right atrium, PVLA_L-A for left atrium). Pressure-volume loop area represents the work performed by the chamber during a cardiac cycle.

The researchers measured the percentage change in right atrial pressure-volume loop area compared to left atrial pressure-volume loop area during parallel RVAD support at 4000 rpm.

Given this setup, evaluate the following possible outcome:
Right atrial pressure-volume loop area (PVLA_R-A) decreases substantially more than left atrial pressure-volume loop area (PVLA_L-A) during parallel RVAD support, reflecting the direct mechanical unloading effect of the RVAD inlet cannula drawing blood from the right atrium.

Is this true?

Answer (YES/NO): NO